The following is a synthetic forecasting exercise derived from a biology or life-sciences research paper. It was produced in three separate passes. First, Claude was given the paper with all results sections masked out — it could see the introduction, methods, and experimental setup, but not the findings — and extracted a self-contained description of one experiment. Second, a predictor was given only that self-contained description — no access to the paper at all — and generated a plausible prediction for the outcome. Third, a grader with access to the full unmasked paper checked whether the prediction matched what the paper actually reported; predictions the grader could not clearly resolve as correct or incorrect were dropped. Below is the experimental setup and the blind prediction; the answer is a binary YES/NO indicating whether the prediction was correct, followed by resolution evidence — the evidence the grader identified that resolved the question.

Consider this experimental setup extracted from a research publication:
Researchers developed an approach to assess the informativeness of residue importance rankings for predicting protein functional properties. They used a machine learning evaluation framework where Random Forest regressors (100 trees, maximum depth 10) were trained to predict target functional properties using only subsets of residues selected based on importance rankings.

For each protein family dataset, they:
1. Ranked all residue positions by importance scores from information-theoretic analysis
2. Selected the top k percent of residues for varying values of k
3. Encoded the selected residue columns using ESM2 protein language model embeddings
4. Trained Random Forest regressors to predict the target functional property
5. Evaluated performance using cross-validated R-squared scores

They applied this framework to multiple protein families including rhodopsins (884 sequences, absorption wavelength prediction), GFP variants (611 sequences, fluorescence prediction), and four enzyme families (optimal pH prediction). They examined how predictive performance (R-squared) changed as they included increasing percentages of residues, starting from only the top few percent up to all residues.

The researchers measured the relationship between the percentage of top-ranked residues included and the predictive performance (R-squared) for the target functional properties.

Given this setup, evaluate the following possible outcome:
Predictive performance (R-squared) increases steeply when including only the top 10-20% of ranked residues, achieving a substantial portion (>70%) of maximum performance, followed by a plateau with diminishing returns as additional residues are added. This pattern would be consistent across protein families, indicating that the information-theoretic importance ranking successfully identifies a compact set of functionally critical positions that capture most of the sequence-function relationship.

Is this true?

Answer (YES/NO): NO